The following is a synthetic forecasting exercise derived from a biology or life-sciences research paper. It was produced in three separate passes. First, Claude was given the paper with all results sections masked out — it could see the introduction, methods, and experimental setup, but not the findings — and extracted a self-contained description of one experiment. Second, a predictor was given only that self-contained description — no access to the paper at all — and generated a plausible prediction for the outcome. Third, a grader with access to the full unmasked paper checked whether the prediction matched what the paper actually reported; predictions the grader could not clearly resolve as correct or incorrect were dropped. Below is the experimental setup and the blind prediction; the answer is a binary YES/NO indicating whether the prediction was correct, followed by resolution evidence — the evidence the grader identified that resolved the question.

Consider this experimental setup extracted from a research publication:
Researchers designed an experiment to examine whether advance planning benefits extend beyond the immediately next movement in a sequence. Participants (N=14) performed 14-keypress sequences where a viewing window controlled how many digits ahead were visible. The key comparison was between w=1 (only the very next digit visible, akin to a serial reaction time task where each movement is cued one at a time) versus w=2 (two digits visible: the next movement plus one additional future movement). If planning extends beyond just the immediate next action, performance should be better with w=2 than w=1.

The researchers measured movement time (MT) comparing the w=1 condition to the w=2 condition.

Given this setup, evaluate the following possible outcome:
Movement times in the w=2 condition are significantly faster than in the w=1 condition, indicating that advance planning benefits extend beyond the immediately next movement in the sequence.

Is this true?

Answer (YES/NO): YES